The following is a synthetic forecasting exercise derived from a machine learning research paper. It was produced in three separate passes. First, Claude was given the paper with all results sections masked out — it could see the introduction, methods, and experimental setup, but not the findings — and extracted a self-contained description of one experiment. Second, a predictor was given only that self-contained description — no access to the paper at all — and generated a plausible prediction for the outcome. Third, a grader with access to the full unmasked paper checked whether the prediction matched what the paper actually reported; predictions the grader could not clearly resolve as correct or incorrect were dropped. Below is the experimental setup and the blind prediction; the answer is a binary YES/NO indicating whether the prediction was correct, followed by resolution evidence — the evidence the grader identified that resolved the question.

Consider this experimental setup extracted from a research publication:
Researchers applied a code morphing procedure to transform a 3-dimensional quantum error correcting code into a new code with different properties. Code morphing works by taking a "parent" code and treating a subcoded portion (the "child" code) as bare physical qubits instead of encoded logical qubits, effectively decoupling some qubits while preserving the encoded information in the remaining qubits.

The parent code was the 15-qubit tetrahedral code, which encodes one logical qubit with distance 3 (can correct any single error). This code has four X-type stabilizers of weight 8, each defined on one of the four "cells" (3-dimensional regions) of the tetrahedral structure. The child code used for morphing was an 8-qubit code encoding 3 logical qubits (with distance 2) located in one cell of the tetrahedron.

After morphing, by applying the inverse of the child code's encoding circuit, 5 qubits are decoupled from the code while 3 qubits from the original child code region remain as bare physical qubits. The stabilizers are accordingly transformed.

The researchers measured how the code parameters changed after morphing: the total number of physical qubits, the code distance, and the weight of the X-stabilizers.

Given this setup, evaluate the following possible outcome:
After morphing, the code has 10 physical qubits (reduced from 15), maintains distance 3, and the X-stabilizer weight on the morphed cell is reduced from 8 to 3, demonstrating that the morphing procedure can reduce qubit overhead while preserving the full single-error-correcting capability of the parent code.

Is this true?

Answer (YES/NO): NO